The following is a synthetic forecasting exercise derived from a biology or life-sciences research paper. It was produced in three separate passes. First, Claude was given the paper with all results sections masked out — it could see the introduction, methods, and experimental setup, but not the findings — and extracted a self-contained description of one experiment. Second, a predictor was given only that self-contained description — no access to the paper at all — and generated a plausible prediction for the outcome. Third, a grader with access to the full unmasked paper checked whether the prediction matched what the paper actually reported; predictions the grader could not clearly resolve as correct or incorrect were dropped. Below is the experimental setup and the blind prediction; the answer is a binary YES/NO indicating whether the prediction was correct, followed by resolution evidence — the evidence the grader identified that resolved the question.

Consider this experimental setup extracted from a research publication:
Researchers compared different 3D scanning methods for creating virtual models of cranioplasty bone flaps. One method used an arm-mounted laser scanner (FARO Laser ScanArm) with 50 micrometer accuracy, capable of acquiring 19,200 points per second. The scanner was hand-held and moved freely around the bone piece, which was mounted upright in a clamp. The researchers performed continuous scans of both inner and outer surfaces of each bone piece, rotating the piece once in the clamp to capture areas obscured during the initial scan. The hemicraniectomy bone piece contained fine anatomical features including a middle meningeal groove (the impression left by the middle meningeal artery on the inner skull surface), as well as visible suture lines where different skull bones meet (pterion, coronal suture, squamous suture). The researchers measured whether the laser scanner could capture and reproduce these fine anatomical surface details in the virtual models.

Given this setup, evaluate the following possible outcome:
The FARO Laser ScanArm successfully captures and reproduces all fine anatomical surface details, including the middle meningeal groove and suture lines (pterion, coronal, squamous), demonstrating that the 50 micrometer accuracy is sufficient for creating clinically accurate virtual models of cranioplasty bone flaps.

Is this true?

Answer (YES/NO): YES